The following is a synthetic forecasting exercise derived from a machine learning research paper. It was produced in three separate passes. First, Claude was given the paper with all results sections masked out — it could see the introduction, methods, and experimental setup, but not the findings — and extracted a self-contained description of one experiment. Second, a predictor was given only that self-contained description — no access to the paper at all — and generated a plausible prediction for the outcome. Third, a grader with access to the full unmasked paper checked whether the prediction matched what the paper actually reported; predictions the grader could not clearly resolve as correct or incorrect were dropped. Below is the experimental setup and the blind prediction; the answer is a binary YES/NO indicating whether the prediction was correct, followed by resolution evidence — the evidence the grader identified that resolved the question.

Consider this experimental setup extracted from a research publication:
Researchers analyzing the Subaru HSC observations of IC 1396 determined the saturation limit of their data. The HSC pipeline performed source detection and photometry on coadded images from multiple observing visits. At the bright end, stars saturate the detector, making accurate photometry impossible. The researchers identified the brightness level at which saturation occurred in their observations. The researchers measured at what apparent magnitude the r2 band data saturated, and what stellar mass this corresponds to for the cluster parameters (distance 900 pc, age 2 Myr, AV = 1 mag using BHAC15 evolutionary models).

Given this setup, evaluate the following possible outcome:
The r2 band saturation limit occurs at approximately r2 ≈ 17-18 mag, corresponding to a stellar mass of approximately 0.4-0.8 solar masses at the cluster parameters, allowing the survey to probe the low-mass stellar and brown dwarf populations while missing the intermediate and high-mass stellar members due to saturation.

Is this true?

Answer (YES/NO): NO